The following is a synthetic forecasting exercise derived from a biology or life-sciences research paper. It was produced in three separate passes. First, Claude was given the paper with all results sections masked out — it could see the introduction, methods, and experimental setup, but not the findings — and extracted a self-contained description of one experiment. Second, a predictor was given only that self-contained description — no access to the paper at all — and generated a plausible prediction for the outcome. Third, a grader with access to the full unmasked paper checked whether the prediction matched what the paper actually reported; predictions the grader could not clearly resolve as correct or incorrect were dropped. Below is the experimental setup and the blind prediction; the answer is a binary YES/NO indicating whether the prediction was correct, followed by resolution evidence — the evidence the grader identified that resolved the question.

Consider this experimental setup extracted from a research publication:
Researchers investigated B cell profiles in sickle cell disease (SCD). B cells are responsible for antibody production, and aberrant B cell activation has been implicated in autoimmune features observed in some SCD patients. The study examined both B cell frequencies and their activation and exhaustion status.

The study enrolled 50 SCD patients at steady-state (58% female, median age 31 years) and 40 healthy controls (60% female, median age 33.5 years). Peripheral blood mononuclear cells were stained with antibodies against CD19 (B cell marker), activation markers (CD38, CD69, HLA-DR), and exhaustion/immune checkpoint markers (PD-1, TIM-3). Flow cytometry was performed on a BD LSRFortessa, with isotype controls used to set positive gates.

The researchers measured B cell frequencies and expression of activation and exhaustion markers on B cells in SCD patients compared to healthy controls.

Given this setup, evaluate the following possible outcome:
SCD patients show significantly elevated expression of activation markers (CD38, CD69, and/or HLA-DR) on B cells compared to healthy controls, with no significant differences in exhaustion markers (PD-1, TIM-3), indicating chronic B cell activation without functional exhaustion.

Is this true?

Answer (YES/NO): NO